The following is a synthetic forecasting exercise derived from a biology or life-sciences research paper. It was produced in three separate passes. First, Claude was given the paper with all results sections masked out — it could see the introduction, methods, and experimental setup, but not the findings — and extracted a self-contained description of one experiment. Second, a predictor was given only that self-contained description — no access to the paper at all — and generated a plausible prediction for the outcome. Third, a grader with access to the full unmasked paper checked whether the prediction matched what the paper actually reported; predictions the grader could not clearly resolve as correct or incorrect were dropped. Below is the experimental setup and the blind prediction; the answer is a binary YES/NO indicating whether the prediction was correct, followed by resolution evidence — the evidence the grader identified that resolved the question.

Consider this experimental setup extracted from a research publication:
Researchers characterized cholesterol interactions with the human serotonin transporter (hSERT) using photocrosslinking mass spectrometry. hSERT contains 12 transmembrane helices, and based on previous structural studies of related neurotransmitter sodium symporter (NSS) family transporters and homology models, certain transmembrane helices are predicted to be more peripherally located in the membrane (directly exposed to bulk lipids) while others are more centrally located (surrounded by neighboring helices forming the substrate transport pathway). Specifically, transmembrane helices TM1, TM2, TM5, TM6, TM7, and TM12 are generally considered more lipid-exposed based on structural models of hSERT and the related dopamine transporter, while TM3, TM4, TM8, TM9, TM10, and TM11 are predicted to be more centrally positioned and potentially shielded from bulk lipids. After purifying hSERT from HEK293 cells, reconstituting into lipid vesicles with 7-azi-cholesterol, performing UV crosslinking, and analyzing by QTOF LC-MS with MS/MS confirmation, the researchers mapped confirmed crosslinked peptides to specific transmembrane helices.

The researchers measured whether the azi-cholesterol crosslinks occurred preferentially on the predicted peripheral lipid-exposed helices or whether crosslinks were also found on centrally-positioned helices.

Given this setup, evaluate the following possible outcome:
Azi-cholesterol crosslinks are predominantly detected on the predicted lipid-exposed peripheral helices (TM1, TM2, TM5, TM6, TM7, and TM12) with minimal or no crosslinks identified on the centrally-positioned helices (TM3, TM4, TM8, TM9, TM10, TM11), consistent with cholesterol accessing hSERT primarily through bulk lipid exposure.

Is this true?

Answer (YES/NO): NO